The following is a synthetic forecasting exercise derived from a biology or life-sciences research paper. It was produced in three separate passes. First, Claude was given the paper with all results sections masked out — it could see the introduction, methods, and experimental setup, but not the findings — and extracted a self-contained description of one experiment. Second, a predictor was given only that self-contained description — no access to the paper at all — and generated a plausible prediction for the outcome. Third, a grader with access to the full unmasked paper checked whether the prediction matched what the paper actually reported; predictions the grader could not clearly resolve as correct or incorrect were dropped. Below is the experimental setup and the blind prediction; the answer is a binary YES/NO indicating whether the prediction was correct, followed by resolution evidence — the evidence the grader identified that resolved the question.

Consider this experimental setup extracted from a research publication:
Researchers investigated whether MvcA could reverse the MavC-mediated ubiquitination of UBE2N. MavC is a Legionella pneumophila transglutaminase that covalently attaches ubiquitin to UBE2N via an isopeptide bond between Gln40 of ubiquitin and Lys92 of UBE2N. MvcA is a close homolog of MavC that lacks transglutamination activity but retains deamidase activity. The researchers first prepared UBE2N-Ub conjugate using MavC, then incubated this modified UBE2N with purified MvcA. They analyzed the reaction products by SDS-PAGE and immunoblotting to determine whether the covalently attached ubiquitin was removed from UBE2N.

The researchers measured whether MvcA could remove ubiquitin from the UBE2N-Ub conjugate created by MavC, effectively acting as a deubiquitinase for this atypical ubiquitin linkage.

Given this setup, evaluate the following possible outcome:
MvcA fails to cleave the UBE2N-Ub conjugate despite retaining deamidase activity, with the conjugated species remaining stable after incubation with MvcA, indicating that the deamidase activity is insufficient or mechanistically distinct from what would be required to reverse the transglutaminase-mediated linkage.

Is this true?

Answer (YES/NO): NO